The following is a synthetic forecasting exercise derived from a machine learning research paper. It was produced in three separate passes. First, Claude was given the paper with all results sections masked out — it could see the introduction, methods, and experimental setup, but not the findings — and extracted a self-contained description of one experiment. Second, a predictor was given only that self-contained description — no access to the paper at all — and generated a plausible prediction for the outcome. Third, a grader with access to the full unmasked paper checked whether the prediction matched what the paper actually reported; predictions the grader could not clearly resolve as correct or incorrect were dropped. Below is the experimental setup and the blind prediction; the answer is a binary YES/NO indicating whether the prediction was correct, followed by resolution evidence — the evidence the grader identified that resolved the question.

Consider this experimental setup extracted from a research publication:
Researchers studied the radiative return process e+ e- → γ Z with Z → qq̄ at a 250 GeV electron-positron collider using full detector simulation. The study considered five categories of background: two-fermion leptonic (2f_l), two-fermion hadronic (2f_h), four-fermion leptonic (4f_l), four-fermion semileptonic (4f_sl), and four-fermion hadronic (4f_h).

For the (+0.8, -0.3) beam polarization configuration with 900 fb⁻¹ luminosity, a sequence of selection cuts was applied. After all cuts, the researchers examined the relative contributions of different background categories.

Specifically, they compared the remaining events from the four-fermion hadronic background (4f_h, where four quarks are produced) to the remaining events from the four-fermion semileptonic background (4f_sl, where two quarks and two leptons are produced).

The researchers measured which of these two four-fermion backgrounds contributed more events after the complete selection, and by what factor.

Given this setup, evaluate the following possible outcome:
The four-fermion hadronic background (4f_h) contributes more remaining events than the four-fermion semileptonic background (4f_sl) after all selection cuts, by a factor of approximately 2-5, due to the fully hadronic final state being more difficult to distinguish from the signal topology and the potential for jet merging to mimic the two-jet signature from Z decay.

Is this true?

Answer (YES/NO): NO